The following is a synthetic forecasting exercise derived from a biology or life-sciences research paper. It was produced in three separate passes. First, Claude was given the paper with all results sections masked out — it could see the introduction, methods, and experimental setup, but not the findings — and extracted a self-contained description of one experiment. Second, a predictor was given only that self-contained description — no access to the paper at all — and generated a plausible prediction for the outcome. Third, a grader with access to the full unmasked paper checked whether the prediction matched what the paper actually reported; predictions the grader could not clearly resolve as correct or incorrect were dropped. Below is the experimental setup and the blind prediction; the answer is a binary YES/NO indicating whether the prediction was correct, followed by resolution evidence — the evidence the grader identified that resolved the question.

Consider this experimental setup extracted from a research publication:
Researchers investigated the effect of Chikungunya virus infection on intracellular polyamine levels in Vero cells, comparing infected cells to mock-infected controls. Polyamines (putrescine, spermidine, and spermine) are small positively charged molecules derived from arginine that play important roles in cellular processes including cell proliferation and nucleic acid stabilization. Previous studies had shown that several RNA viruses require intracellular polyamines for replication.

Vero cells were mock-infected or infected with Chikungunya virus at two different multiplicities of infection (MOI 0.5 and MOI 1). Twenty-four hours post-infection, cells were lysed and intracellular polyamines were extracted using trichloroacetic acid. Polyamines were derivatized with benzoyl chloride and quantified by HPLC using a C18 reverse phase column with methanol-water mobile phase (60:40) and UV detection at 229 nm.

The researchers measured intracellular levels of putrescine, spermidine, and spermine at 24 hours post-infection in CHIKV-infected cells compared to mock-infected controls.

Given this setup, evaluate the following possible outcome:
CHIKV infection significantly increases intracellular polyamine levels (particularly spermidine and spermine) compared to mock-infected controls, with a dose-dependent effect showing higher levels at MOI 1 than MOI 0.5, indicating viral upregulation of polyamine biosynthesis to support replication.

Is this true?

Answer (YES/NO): NO